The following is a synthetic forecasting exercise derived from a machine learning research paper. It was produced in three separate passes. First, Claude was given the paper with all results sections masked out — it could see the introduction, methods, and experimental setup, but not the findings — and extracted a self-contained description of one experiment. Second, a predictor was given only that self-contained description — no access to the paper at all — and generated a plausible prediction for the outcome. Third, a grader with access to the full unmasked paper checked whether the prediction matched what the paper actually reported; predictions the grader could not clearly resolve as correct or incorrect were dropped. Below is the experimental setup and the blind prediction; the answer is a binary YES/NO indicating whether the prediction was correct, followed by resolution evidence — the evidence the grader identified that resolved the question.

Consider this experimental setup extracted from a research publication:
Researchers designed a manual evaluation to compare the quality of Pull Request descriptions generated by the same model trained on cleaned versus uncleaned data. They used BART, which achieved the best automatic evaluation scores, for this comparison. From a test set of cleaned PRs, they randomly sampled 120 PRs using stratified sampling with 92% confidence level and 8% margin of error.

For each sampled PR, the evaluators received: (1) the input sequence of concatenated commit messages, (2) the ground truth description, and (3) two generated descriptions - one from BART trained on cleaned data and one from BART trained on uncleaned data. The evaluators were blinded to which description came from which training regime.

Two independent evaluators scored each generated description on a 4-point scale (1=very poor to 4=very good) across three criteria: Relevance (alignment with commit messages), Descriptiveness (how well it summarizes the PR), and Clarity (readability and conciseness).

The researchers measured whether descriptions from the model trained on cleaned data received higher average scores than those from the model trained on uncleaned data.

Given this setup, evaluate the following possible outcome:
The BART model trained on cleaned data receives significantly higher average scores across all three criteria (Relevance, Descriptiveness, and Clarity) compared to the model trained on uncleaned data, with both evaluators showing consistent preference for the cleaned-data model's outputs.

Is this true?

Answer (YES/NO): NO